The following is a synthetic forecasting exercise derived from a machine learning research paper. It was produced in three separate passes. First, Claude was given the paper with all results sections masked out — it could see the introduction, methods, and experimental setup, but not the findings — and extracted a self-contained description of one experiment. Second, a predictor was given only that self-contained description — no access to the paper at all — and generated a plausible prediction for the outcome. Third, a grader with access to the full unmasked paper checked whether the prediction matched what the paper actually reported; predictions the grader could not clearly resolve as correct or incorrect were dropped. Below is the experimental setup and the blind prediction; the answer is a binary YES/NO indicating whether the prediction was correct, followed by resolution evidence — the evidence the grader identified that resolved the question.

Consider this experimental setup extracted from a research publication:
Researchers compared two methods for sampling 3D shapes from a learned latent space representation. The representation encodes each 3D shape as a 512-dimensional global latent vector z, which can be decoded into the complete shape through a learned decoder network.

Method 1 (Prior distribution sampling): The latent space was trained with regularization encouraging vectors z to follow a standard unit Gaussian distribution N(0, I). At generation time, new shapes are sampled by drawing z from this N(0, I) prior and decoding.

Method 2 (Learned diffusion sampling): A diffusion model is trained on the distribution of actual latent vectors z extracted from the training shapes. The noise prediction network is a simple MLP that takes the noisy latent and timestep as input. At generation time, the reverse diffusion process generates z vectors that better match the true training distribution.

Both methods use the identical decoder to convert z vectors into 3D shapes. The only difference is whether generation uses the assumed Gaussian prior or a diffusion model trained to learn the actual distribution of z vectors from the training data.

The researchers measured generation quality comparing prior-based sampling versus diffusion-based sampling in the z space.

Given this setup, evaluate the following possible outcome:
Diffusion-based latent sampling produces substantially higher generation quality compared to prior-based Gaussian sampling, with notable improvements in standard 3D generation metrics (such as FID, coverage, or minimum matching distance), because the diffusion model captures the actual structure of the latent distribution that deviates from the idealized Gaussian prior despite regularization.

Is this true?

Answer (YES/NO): NO